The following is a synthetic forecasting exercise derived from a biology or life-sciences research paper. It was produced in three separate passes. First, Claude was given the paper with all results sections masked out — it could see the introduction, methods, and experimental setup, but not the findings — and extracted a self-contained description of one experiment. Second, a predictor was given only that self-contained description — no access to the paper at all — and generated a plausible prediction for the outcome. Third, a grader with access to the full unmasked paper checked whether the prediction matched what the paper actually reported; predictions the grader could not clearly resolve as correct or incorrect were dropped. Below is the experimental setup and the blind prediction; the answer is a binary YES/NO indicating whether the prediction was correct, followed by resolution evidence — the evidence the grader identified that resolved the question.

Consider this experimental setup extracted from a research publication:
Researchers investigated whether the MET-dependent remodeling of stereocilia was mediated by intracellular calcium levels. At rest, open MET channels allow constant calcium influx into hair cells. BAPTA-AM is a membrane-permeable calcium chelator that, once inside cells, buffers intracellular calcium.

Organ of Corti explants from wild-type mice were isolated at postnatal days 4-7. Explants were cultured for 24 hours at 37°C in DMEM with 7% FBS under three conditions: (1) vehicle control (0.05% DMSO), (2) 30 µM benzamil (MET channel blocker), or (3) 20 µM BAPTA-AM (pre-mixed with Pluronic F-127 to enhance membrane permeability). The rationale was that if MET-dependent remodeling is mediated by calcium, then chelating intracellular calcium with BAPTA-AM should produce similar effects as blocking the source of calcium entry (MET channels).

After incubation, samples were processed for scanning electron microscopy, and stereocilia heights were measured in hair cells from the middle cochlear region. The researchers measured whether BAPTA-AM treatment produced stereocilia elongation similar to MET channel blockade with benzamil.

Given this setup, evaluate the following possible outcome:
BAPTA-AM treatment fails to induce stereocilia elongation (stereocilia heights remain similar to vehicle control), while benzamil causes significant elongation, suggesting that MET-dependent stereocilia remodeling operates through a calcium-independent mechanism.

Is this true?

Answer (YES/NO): NO